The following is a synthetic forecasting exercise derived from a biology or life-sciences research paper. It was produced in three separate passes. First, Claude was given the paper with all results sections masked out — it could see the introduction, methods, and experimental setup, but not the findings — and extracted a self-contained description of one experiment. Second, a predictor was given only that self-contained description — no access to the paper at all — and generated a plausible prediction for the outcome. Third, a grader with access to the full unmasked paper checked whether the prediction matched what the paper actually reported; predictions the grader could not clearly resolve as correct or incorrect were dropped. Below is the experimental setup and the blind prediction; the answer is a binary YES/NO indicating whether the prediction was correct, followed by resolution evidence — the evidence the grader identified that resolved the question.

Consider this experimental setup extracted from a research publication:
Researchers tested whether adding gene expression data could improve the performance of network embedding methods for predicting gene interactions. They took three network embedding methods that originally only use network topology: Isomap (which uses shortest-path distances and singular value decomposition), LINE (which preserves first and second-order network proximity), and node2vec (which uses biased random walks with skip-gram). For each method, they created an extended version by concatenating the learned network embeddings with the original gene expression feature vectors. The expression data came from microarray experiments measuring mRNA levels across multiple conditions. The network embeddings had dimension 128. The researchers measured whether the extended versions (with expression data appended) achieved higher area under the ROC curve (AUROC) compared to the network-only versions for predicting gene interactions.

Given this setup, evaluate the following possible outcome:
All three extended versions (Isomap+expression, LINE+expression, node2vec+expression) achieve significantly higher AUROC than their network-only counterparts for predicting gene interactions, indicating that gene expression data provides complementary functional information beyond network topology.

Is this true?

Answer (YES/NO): NO